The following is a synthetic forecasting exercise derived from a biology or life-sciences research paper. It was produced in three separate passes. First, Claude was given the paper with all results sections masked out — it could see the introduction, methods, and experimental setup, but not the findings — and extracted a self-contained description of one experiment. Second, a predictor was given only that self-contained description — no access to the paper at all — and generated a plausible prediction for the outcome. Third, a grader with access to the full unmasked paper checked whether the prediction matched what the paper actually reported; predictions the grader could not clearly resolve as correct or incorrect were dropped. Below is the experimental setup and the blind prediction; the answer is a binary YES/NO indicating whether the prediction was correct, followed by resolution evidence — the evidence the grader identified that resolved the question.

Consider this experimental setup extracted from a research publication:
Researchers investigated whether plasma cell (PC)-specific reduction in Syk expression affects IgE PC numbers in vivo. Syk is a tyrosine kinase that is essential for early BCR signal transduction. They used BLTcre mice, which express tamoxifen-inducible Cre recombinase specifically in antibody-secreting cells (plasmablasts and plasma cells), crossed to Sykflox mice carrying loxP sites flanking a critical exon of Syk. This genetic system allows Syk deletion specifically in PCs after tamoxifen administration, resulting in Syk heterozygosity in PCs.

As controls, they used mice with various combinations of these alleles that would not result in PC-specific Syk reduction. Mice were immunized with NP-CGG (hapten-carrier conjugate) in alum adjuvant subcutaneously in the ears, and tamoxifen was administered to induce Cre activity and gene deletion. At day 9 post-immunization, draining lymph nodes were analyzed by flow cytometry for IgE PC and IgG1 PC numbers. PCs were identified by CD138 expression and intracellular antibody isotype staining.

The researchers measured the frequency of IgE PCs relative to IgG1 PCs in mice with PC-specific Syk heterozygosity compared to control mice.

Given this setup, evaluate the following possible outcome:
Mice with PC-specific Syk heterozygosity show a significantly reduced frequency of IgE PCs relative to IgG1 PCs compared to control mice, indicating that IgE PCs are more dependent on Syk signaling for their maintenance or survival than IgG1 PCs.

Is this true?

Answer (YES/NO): NO